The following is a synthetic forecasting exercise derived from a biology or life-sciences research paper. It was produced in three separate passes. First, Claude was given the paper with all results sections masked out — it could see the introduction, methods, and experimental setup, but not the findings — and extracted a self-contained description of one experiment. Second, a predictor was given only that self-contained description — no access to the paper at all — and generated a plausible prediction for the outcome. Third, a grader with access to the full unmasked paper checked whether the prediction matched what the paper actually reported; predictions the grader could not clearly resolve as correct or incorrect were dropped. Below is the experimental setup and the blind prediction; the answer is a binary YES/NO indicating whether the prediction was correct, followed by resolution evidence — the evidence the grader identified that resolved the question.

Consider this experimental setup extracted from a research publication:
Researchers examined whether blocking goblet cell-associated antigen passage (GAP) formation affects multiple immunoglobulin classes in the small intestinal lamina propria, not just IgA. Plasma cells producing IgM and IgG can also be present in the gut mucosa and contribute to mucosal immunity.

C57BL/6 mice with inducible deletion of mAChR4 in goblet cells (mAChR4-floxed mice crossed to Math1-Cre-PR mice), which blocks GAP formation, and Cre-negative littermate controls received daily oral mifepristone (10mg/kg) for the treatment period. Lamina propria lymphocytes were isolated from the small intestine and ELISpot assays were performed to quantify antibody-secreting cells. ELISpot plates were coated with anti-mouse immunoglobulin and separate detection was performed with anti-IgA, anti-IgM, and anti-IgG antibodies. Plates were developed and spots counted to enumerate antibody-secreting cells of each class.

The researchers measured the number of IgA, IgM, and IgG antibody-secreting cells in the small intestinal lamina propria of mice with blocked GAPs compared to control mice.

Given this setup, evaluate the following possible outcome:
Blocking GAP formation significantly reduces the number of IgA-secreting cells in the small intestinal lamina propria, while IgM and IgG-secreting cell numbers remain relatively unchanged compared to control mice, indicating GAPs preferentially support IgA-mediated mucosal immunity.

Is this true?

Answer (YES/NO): NO